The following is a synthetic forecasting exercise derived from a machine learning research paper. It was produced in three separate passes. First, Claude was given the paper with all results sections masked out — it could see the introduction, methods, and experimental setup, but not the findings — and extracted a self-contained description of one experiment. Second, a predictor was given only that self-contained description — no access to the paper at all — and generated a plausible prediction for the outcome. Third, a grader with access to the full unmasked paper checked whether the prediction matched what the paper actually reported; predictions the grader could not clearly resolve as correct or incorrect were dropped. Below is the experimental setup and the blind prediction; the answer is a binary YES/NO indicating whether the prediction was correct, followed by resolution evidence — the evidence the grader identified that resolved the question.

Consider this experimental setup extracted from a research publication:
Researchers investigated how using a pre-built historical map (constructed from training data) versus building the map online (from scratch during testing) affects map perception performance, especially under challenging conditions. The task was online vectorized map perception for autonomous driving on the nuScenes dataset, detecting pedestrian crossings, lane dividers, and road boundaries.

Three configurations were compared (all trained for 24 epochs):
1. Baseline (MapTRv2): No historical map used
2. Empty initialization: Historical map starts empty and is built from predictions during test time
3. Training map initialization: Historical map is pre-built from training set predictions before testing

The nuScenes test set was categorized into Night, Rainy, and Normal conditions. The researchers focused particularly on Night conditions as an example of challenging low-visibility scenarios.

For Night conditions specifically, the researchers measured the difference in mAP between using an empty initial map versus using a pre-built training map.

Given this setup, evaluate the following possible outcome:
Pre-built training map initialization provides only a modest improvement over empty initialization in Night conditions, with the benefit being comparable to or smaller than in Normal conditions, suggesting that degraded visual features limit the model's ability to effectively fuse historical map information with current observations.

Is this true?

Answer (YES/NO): NO